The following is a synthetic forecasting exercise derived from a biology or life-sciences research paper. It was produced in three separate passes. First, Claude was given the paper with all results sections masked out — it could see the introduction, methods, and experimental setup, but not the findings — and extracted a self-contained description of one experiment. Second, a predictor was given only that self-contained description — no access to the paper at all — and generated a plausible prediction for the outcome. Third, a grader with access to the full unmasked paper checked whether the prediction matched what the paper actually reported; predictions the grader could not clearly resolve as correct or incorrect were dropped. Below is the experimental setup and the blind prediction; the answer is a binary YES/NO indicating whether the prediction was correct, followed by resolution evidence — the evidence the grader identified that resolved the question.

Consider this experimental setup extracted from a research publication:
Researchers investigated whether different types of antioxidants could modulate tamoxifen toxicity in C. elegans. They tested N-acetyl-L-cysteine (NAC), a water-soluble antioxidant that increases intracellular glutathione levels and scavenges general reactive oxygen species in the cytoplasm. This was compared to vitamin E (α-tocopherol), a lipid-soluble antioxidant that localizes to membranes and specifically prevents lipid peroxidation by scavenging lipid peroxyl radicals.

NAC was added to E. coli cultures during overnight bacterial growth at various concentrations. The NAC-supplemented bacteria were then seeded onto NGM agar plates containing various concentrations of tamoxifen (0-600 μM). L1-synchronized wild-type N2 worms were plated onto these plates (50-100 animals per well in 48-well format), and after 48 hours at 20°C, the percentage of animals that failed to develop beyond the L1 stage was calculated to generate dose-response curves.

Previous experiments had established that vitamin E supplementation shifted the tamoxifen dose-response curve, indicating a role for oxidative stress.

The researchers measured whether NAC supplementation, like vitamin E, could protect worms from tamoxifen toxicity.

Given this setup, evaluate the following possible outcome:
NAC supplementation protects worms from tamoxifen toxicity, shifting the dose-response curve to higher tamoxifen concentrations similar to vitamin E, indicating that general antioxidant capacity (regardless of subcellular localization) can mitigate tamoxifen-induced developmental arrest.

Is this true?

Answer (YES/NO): NO